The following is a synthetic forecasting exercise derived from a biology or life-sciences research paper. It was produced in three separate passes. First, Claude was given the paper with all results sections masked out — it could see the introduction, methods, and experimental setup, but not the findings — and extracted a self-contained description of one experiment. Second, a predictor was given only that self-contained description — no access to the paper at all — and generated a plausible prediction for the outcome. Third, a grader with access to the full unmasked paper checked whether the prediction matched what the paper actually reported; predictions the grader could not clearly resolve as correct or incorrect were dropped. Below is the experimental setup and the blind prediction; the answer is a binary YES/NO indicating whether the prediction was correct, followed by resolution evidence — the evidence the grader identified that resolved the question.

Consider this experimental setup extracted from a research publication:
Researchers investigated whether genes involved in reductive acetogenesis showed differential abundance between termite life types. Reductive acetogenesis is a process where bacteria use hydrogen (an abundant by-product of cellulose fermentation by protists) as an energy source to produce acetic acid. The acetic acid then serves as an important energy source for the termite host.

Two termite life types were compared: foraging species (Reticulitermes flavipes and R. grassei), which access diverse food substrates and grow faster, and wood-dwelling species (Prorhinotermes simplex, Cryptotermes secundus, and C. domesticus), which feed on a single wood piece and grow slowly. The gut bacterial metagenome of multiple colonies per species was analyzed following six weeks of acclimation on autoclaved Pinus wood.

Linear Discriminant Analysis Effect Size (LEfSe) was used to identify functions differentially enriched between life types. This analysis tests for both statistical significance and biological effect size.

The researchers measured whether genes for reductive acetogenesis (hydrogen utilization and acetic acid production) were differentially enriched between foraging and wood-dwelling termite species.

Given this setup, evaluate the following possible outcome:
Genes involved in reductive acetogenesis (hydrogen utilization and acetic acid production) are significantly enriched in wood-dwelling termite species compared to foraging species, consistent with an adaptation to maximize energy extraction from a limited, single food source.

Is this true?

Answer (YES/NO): NO